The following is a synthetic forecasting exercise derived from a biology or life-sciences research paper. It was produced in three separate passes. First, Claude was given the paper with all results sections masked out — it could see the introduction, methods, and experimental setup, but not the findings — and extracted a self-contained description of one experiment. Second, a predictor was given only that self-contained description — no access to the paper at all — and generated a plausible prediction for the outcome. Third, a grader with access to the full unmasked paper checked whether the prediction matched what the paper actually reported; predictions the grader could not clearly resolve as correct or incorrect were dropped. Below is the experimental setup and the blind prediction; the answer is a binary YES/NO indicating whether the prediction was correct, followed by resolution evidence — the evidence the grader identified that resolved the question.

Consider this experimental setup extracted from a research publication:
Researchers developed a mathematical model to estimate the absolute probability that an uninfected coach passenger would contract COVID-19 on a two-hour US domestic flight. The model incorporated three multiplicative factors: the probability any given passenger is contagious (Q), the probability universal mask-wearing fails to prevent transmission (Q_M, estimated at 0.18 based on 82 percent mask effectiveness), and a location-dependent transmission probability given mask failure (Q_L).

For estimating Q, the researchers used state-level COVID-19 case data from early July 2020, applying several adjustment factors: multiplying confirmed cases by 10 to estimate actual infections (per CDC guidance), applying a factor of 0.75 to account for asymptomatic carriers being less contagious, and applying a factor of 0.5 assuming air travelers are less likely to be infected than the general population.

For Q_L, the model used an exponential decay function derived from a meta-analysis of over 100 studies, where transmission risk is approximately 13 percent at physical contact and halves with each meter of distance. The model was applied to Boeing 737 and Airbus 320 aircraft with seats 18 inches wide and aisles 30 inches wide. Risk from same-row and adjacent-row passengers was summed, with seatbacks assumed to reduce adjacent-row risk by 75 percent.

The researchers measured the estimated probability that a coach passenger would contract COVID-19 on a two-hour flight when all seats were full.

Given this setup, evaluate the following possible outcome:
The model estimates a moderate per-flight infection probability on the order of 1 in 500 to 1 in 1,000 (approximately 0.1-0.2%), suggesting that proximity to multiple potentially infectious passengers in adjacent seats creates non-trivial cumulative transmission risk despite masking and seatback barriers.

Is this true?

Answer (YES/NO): NO